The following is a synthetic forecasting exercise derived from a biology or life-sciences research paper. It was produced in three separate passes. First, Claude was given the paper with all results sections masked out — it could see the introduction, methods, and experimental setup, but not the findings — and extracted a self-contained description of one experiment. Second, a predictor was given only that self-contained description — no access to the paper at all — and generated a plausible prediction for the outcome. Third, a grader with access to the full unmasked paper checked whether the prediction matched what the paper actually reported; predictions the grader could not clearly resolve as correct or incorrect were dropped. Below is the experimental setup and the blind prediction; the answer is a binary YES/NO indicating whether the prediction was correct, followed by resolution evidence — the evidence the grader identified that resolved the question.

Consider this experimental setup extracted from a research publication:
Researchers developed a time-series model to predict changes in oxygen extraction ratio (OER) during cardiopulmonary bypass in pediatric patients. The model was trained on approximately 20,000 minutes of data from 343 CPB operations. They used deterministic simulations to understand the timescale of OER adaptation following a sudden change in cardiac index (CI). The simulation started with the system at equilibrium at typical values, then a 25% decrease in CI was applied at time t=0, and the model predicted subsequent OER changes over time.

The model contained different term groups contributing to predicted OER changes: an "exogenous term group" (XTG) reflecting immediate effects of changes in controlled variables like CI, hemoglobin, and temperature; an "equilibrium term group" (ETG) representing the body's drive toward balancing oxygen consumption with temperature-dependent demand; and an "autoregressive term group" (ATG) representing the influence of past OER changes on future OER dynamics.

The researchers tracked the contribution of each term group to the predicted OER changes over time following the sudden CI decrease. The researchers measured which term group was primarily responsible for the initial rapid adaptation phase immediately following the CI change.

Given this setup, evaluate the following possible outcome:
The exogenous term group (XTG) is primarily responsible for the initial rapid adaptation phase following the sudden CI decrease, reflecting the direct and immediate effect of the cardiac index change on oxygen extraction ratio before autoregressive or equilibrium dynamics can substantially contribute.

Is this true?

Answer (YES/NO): YES